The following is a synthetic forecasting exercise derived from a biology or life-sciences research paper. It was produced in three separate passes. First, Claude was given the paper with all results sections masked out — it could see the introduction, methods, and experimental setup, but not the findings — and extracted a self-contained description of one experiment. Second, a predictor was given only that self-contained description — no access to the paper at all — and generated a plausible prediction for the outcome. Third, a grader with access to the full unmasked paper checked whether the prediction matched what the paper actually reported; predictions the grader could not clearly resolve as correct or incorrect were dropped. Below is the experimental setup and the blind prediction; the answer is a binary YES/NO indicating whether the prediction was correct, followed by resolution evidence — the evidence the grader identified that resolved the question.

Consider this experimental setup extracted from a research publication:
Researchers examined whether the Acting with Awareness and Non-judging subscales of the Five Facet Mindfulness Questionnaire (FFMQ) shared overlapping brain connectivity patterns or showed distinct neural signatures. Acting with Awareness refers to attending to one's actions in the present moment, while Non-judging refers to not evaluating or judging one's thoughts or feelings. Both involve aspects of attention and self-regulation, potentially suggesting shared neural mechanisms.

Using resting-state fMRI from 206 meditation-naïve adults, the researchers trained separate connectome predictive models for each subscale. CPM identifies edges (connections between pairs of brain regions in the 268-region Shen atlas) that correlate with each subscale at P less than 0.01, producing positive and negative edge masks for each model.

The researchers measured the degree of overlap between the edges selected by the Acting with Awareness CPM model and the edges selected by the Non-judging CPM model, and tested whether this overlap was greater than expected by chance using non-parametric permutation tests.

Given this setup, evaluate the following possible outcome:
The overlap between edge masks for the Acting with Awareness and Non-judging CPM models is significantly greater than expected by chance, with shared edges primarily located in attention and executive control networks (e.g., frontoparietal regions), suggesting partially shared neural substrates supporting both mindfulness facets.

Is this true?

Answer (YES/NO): NO